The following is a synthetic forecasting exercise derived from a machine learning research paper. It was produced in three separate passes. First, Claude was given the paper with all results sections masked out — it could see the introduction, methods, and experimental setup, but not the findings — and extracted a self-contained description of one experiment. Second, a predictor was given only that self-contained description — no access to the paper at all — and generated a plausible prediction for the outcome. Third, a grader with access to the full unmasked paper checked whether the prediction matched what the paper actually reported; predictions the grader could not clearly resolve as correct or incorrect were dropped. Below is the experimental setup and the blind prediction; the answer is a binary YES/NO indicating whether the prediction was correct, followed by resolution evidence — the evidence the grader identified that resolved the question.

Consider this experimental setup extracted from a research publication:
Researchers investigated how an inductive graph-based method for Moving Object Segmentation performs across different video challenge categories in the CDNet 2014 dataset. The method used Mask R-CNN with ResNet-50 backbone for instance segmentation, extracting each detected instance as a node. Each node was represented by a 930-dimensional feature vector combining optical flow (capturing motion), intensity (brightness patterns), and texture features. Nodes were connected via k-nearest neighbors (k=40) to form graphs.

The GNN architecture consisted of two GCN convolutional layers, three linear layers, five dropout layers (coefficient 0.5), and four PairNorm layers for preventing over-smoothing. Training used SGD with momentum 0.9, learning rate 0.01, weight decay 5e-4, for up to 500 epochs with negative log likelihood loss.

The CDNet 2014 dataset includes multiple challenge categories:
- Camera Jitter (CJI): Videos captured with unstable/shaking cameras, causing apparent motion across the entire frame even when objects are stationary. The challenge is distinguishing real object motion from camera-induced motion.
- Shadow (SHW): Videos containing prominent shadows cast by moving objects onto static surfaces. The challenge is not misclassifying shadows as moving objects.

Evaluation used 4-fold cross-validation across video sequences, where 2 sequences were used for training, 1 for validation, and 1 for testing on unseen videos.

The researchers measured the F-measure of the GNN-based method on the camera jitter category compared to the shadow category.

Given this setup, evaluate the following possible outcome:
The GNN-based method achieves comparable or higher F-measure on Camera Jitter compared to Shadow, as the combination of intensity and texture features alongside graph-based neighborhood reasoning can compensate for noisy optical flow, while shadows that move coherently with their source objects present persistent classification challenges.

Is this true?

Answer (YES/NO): NO